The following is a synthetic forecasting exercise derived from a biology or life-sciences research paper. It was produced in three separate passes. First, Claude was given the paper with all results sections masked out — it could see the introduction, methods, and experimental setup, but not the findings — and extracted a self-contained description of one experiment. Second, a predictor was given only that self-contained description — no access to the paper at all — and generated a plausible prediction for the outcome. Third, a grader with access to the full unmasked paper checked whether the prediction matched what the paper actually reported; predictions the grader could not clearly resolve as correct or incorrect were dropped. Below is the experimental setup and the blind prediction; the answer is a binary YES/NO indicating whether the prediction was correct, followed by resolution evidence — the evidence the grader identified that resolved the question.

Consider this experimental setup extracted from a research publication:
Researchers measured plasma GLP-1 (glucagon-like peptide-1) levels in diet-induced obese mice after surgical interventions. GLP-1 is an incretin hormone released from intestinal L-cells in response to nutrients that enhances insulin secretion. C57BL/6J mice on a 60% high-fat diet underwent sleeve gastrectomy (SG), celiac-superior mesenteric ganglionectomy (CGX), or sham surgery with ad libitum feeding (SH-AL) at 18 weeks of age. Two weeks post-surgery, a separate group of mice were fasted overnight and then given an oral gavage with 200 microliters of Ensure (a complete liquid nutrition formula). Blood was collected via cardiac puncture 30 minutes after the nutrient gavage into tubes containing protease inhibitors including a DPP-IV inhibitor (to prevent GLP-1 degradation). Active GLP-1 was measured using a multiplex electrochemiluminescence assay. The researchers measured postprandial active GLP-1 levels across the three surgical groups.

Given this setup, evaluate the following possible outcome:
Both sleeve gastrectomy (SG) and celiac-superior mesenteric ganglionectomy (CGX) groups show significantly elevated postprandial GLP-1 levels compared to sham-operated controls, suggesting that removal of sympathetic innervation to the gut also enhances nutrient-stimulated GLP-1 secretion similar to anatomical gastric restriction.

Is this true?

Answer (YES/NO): NO